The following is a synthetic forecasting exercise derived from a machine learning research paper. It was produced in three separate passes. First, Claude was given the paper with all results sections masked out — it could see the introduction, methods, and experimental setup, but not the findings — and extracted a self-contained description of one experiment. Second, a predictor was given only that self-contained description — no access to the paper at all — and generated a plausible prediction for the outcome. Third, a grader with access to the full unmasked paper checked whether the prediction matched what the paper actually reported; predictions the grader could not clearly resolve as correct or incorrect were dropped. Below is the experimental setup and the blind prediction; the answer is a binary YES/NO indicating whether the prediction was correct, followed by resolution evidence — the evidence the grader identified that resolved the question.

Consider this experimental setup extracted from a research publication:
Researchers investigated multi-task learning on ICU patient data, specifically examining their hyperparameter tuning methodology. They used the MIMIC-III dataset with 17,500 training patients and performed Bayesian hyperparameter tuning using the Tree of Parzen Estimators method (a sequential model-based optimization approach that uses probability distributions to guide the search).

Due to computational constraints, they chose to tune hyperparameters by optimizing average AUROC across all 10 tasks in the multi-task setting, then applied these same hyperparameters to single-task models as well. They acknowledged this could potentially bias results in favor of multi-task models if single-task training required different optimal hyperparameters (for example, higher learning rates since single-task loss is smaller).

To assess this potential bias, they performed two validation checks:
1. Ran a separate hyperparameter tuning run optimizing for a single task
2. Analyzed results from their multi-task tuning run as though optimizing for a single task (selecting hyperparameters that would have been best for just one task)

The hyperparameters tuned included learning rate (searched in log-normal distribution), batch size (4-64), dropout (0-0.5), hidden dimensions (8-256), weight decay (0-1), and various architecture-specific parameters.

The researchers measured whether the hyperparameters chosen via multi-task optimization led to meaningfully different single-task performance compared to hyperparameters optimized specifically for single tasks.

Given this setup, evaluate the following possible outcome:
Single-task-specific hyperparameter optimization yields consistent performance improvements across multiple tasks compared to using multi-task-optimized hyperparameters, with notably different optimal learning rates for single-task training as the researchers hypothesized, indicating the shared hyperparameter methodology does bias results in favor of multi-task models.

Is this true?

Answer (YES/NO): NO